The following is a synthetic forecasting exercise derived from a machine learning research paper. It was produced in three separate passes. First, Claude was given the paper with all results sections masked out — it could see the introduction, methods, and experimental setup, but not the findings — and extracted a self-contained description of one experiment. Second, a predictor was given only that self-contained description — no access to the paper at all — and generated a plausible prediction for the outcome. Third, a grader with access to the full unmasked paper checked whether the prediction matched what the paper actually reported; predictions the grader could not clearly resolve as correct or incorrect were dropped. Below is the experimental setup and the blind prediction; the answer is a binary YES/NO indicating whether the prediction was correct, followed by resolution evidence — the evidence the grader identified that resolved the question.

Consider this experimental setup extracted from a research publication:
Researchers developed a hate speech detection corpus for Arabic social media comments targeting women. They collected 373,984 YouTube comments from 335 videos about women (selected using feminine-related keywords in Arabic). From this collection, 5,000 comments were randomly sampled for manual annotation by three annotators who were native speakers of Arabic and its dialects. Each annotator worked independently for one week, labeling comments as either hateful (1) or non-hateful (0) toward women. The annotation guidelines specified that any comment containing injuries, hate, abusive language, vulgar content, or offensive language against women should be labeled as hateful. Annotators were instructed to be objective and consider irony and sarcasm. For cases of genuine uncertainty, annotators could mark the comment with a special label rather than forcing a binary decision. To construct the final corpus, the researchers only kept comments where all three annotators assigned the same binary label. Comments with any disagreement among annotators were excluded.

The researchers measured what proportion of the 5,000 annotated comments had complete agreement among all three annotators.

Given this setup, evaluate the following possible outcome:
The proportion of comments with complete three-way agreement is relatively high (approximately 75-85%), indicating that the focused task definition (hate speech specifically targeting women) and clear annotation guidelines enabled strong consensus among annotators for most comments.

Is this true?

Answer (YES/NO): YES